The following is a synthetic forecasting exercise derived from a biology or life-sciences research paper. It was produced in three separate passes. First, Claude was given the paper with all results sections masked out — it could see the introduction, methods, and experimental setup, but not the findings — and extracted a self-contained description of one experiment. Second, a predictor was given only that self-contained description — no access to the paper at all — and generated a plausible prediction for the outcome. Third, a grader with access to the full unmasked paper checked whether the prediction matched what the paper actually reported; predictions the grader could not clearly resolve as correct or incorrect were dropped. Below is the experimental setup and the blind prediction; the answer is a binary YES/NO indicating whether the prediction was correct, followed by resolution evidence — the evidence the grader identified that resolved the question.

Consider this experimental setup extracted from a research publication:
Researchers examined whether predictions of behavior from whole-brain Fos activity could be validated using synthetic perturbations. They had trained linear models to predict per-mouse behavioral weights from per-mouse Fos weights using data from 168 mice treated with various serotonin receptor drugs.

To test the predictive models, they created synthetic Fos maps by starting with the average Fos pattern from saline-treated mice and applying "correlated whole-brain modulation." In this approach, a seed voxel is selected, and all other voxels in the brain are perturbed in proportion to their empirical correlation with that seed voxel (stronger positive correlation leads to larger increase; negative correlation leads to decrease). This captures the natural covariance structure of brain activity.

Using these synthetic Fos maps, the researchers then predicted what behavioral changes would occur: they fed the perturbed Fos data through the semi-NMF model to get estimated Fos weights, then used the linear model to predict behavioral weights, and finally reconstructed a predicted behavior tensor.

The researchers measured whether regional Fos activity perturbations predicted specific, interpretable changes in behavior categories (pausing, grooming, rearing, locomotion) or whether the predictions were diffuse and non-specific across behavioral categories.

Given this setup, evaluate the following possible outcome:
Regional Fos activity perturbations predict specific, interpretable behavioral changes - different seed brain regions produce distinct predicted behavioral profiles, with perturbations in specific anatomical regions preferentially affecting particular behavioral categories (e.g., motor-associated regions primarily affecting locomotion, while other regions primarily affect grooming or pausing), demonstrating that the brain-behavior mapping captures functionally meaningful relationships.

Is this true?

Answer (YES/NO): YES